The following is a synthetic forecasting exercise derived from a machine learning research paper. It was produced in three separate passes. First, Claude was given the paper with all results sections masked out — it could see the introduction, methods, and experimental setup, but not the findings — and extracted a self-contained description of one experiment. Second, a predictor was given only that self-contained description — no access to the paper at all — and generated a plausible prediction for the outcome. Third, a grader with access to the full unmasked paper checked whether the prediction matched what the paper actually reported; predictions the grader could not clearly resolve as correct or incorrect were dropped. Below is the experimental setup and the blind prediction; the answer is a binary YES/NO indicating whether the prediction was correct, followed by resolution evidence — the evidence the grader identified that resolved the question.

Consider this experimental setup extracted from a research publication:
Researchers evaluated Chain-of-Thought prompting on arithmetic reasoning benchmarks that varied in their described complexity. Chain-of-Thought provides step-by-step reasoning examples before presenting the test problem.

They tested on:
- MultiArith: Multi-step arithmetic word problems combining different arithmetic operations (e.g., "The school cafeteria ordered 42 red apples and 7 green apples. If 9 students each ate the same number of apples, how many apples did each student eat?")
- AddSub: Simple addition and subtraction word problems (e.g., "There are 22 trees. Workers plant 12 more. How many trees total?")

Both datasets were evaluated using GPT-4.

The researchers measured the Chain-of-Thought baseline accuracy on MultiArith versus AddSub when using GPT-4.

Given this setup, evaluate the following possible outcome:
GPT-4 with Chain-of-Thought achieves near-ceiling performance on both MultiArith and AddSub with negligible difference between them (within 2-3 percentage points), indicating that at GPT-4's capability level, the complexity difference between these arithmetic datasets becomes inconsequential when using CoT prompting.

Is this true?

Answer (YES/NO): YES